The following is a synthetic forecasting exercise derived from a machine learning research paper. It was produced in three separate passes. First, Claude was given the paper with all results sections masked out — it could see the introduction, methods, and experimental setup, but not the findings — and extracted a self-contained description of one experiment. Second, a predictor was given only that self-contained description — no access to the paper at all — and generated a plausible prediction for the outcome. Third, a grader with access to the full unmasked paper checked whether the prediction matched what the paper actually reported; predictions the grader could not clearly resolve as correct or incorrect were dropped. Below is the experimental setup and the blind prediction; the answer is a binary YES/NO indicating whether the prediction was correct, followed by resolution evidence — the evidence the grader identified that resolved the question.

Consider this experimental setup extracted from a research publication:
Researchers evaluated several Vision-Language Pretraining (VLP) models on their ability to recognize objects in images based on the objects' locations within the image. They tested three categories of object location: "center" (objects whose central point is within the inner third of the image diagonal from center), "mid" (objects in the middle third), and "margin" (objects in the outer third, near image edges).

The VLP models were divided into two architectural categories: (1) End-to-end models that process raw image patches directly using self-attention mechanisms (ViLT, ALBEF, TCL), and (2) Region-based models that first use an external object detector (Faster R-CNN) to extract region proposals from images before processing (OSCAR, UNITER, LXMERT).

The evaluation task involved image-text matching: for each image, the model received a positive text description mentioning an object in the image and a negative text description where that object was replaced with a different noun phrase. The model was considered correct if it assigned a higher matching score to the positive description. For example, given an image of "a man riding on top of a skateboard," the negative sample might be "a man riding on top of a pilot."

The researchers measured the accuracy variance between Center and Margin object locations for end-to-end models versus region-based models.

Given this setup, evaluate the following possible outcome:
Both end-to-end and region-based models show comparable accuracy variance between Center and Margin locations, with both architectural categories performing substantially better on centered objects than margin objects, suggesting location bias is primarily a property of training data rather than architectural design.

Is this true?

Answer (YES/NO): NO